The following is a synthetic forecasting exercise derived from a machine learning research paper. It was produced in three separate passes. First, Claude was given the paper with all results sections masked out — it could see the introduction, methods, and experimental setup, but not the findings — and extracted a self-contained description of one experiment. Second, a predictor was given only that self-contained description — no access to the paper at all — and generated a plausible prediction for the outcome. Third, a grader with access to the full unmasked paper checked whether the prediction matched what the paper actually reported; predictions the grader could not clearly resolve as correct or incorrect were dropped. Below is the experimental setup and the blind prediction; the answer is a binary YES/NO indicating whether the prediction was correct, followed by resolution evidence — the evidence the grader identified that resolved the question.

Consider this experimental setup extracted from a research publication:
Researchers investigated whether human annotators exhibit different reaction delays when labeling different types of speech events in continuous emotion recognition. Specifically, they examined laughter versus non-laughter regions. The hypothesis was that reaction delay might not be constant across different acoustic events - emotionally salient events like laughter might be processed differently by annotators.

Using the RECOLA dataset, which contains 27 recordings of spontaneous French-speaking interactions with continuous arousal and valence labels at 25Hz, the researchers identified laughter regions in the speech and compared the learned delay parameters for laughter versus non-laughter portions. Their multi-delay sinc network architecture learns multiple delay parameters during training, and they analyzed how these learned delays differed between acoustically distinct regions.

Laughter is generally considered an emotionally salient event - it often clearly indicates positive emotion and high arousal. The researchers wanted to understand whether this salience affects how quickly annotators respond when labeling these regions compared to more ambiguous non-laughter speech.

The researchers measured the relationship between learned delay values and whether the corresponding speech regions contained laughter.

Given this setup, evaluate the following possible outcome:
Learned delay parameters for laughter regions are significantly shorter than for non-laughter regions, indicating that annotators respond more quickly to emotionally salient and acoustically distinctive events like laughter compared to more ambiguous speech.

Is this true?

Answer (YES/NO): YES